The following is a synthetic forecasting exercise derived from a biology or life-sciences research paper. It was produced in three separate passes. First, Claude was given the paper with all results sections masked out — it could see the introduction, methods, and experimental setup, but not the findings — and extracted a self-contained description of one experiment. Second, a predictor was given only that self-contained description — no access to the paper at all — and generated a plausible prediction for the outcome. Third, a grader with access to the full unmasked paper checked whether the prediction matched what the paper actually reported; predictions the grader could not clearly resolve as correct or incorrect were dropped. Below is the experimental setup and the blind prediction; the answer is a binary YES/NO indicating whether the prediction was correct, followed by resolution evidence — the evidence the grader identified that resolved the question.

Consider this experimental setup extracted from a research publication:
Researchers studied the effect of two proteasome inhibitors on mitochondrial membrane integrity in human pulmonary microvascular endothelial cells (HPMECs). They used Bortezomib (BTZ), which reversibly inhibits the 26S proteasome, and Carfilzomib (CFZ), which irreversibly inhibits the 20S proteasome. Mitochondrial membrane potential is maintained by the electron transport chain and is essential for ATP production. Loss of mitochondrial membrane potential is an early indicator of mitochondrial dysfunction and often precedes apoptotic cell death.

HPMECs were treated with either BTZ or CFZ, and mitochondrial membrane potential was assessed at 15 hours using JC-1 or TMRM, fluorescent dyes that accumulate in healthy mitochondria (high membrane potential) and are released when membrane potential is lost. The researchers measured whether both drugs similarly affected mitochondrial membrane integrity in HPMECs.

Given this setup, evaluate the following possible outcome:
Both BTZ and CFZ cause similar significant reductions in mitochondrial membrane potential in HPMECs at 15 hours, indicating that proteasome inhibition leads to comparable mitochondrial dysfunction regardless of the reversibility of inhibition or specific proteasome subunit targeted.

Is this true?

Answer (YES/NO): NO